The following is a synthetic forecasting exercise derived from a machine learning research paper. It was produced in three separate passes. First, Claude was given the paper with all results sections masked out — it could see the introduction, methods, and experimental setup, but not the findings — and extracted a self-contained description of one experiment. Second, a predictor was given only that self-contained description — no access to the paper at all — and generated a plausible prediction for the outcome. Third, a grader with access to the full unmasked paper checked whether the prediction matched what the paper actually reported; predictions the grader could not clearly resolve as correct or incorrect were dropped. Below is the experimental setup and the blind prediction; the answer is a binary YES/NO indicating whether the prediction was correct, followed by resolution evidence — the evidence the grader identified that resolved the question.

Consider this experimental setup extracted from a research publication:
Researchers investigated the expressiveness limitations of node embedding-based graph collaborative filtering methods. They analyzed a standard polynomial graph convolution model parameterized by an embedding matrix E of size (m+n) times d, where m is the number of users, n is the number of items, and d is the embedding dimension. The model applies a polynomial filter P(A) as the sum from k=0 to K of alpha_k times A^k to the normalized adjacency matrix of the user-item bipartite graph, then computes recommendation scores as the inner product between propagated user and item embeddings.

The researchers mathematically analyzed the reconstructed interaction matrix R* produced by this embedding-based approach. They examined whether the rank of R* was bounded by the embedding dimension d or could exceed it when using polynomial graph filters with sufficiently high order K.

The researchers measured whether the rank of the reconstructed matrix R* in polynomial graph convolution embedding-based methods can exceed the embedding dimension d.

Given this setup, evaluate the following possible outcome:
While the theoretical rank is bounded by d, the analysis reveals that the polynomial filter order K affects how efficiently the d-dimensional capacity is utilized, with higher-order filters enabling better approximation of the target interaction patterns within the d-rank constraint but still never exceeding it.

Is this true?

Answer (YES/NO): NO